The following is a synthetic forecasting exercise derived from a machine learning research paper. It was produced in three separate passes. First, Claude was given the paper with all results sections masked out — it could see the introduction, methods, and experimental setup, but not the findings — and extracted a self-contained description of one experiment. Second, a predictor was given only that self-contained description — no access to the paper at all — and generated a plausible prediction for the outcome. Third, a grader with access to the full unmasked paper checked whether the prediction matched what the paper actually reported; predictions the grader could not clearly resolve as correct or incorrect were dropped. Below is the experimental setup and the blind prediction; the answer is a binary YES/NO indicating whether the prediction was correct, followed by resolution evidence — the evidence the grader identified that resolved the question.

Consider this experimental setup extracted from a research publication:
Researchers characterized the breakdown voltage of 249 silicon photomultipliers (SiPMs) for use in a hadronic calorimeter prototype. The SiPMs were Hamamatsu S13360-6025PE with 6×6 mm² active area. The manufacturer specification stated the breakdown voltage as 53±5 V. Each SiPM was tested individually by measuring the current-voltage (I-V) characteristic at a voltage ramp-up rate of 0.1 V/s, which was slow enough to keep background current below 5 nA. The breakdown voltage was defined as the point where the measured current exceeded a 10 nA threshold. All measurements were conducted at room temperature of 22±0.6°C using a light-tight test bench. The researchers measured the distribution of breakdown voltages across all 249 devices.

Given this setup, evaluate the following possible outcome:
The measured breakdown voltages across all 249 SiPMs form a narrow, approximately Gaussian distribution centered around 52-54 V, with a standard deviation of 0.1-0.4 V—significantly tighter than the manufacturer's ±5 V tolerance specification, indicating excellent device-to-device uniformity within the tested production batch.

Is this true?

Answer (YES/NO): NO